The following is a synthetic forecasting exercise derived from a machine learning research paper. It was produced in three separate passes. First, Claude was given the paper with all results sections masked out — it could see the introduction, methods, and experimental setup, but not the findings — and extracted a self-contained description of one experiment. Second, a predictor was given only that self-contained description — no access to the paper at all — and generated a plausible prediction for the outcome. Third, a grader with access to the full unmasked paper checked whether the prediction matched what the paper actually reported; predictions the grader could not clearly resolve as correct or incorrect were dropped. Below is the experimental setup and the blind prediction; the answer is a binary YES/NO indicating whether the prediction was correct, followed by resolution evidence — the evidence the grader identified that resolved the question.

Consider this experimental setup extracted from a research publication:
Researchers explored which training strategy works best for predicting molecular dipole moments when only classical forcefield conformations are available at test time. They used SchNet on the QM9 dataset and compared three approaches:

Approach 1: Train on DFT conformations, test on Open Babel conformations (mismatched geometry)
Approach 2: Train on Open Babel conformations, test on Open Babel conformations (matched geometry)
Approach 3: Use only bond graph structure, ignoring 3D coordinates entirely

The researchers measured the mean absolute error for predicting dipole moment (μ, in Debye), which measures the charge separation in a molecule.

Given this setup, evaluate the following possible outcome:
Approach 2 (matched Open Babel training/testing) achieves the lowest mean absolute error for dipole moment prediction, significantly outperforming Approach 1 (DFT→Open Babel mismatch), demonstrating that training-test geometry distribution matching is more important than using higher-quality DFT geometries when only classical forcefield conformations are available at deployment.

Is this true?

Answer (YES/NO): YES